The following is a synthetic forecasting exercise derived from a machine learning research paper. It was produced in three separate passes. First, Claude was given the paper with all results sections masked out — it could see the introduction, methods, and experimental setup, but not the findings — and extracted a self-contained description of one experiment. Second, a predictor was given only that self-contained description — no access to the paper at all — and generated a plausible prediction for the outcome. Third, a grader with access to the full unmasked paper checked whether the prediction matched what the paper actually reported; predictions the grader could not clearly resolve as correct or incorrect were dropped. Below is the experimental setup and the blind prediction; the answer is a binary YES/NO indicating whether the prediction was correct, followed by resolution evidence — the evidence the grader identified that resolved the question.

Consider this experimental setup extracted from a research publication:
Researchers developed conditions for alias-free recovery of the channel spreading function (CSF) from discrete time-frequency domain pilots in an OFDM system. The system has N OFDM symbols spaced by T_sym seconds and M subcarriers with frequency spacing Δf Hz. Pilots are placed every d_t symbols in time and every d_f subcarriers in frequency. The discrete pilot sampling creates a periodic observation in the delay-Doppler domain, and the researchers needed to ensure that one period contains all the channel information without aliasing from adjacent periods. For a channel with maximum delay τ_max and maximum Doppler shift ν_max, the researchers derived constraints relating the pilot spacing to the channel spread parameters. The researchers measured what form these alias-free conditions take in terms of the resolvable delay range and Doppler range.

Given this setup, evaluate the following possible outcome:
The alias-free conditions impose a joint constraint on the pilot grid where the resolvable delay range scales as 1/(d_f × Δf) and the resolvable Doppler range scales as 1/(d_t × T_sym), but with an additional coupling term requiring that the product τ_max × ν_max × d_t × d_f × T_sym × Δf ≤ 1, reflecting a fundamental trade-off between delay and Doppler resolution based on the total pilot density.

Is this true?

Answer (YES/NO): NO